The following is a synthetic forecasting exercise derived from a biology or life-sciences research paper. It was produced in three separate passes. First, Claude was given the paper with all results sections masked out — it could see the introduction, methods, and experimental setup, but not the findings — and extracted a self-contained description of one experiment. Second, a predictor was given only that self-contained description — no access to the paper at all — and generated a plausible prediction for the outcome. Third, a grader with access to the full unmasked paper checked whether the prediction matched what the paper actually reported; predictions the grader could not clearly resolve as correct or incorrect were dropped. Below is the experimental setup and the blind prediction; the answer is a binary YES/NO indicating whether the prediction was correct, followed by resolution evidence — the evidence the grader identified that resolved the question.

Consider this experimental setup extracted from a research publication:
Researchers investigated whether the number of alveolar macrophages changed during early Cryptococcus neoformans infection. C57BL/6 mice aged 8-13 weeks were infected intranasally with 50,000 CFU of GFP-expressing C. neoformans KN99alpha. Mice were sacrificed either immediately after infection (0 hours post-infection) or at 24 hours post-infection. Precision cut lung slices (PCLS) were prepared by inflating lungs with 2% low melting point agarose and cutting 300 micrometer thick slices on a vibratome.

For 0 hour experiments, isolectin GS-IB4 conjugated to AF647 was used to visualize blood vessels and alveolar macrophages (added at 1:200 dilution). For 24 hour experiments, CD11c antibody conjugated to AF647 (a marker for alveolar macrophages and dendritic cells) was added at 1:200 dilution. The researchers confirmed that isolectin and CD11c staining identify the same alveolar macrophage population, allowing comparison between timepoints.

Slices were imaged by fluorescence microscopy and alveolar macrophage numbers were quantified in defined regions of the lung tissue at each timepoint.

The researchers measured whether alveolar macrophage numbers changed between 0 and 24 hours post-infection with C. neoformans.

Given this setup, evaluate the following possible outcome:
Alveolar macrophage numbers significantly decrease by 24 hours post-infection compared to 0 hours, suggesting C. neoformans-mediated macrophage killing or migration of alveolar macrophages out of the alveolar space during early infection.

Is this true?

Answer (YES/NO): NO